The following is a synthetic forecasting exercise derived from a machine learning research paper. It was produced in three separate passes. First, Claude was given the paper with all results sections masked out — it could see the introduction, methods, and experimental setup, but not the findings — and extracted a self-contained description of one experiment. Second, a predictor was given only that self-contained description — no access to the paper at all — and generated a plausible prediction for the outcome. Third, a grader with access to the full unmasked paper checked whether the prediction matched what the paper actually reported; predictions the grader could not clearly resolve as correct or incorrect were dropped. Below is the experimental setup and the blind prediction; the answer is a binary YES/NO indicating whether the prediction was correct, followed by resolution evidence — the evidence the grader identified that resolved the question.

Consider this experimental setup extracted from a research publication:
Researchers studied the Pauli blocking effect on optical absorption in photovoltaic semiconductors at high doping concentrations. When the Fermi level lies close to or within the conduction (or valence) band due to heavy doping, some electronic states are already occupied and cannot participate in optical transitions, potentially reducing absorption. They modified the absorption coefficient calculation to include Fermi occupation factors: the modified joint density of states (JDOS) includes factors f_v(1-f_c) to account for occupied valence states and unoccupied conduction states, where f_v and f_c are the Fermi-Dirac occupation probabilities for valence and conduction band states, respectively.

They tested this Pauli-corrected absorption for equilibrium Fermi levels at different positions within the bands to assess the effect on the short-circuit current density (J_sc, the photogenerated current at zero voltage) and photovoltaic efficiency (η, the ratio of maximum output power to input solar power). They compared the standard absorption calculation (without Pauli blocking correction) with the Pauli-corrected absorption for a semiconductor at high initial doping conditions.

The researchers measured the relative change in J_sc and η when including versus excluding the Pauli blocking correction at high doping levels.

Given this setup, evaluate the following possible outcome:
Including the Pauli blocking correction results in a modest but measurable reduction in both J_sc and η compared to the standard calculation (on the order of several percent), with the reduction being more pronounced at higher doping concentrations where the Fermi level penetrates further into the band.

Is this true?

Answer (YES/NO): NO